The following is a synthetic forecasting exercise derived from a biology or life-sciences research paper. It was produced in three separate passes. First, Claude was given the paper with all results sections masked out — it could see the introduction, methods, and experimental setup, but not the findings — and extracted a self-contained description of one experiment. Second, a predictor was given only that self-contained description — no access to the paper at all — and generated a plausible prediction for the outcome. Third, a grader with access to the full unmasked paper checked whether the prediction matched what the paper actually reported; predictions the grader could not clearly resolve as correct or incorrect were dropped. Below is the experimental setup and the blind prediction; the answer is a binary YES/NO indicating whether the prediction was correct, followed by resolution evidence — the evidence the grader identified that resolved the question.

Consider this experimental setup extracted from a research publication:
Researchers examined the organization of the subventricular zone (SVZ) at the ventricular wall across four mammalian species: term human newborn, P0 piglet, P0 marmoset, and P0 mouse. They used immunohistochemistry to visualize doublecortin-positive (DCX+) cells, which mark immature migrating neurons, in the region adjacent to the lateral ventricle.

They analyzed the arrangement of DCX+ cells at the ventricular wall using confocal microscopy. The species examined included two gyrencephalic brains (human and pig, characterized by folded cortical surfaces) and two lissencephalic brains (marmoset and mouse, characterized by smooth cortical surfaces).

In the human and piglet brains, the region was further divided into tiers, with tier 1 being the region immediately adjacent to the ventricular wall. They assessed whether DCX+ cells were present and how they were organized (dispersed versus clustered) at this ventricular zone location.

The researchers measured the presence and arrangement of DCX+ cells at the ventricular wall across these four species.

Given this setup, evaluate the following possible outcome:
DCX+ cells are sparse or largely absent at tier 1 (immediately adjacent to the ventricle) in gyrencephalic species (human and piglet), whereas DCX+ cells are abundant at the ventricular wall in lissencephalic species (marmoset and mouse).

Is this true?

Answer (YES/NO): NO